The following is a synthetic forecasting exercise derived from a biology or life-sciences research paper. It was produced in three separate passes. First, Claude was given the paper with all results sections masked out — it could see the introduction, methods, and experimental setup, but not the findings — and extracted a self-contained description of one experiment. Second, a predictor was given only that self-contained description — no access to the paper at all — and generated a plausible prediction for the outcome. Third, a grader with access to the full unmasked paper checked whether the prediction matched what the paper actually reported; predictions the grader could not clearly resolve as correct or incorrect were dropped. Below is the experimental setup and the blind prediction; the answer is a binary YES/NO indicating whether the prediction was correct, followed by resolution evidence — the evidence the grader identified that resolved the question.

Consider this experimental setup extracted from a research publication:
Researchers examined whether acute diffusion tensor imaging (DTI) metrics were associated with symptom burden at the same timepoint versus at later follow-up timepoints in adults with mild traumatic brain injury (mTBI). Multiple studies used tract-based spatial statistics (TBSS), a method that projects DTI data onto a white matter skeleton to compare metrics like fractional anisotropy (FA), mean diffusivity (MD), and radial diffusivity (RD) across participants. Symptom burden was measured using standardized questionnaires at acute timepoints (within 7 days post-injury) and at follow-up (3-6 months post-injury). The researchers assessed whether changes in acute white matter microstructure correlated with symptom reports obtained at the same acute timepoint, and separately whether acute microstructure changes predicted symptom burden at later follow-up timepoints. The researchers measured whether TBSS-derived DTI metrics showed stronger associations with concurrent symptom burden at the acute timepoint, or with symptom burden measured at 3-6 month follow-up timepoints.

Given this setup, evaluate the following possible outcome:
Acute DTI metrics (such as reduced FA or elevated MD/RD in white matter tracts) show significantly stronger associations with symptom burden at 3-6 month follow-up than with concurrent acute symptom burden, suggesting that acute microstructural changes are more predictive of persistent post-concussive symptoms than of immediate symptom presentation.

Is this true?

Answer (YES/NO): YES